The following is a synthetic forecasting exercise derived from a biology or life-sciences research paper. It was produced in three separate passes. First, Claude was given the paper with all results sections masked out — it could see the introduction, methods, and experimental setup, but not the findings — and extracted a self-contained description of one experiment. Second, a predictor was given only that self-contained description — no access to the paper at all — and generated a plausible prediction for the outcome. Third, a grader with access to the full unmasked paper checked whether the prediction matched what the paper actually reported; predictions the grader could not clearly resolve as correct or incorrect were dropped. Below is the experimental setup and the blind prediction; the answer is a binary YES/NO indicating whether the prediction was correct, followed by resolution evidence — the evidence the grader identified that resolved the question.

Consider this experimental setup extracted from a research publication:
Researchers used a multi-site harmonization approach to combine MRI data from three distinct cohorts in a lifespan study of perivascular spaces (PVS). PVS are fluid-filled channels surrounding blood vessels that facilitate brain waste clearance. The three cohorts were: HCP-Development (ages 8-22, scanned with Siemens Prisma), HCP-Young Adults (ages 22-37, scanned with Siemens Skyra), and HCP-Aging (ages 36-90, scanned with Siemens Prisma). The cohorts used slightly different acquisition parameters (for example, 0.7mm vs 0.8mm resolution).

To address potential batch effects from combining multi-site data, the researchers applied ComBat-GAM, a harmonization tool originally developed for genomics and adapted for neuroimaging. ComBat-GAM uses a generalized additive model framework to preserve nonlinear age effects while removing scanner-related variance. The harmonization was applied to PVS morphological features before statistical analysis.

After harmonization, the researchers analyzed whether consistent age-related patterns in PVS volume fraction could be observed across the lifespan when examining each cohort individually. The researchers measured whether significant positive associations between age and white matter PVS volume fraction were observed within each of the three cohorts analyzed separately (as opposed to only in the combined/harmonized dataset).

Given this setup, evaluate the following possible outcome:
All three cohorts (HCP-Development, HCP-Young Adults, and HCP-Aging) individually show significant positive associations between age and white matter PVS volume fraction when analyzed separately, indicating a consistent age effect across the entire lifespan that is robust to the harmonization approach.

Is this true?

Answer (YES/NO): YES